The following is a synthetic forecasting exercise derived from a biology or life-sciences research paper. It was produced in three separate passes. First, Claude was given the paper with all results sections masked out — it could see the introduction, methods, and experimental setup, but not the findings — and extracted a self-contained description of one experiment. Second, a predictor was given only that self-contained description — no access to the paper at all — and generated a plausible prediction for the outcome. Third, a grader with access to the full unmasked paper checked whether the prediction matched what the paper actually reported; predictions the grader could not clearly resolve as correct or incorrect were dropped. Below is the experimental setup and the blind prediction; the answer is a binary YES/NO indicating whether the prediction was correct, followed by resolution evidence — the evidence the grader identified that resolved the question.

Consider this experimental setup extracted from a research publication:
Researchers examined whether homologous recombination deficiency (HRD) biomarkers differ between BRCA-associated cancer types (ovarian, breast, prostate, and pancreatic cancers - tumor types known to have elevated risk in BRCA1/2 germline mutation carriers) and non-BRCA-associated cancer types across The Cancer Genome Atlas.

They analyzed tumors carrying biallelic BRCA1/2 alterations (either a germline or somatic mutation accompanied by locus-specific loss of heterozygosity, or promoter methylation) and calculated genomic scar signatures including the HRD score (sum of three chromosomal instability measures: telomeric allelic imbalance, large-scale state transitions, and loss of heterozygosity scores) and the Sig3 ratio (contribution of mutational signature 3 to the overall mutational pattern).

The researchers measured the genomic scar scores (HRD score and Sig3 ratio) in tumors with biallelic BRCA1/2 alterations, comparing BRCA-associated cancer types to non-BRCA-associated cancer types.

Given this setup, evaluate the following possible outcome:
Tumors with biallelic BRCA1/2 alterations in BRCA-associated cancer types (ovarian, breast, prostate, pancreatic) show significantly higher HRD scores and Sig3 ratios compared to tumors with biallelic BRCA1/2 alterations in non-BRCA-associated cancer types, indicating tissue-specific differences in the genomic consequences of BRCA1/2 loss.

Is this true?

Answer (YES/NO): NO